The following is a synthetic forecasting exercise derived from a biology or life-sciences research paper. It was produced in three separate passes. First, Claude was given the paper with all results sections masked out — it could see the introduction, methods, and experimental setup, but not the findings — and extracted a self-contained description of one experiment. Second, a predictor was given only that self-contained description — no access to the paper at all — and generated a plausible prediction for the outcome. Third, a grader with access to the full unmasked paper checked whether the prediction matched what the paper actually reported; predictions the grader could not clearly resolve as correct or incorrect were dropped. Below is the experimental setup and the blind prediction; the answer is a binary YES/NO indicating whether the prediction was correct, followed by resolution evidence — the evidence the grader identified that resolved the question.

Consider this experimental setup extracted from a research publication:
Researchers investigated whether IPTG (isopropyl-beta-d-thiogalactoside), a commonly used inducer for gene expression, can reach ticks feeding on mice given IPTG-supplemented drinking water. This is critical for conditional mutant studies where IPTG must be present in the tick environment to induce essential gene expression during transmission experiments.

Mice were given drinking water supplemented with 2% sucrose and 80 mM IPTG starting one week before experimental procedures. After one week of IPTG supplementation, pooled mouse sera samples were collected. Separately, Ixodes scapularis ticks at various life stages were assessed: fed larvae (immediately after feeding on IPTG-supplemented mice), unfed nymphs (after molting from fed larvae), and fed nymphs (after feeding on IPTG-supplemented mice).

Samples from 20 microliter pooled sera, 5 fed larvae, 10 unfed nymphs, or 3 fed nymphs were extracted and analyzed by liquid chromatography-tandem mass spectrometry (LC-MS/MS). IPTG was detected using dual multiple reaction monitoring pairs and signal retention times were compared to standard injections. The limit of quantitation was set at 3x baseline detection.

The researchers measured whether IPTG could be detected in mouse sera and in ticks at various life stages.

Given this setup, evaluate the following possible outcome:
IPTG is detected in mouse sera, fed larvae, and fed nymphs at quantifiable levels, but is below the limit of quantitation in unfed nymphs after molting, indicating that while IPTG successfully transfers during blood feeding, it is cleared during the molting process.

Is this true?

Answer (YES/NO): NO